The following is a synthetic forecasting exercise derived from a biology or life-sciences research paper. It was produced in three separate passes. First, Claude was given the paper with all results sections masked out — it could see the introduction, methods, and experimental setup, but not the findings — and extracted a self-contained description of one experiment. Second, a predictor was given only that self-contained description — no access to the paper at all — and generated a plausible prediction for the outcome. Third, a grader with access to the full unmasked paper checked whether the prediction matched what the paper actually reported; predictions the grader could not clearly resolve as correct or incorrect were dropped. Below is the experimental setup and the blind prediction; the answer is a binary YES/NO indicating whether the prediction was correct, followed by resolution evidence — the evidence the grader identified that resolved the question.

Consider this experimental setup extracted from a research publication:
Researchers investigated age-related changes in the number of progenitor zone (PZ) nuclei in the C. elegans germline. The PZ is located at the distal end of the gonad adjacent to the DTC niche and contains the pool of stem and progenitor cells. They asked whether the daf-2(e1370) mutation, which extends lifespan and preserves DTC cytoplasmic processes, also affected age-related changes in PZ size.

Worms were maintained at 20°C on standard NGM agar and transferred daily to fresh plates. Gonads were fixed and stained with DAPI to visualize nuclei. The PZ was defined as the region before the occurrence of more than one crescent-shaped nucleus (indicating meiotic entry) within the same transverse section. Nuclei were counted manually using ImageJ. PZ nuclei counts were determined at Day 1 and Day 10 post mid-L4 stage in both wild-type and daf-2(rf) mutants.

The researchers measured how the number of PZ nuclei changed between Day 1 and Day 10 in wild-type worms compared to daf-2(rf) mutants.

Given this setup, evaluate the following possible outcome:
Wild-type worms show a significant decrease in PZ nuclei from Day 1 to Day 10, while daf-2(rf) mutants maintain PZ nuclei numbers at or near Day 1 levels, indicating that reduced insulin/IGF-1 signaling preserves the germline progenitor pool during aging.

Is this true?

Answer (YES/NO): NO